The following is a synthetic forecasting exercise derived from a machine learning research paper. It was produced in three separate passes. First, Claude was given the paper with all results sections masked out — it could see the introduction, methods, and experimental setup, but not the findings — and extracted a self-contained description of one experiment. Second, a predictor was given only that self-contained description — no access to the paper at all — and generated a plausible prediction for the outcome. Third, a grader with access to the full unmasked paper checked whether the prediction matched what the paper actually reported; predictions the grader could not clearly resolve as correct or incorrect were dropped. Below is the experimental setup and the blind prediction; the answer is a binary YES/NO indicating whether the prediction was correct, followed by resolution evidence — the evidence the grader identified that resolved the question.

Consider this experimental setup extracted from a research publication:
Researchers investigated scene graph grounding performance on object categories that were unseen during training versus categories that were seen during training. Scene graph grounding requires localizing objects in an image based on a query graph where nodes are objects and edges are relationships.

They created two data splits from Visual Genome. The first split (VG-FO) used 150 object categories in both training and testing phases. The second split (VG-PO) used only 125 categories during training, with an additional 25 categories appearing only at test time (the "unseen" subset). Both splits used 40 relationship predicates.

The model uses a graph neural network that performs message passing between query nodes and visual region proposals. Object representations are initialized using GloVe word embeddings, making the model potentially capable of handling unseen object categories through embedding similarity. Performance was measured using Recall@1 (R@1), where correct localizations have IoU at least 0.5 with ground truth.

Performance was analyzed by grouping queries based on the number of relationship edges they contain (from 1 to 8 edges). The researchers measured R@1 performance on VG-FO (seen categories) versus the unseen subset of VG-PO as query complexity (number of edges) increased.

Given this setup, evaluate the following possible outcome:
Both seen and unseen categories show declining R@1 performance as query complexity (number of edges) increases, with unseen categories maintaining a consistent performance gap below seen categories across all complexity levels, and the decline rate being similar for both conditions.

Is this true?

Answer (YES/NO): NO